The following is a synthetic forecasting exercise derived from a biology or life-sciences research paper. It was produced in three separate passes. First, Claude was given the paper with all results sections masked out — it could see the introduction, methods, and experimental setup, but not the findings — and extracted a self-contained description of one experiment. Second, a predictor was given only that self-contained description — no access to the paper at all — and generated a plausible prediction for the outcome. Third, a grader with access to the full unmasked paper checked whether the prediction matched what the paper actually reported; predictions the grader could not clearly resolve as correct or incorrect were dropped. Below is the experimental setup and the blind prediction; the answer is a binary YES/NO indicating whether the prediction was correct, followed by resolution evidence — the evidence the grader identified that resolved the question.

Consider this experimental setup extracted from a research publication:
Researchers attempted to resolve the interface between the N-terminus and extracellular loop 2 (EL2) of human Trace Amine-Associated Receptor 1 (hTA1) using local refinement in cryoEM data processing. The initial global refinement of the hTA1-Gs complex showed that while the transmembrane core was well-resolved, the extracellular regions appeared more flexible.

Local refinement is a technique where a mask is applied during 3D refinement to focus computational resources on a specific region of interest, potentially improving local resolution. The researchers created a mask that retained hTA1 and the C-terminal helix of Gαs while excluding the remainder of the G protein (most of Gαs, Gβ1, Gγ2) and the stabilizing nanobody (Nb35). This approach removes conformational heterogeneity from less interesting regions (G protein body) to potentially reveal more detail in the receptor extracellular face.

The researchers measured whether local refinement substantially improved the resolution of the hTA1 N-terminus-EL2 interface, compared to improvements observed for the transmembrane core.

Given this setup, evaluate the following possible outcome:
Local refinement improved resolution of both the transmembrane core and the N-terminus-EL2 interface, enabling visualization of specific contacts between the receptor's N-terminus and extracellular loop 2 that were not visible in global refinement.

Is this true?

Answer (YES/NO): NO